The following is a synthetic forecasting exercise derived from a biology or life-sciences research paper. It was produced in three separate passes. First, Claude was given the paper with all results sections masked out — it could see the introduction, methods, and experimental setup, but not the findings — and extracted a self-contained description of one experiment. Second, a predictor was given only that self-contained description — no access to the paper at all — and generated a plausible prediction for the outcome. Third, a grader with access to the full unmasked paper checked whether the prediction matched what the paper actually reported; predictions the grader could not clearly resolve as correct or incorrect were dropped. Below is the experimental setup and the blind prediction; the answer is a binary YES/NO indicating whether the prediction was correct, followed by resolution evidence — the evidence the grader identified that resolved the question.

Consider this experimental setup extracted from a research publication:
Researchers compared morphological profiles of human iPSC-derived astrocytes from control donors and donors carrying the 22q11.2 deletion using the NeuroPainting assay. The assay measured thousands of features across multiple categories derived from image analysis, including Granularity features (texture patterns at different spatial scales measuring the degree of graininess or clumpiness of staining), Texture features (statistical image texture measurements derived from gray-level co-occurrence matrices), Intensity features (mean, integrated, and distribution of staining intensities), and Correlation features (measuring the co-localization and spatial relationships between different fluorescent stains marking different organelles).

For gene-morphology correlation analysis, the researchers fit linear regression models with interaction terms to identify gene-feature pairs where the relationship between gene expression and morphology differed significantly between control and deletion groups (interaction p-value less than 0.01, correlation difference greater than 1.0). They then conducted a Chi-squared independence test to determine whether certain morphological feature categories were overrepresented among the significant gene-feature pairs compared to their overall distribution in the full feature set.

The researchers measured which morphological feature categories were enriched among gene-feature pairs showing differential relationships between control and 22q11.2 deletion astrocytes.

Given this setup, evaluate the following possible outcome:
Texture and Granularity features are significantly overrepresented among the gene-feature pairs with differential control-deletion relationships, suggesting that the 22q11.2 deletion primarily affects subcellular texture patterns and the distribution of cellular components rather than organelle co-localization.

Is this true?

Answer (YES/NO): NO